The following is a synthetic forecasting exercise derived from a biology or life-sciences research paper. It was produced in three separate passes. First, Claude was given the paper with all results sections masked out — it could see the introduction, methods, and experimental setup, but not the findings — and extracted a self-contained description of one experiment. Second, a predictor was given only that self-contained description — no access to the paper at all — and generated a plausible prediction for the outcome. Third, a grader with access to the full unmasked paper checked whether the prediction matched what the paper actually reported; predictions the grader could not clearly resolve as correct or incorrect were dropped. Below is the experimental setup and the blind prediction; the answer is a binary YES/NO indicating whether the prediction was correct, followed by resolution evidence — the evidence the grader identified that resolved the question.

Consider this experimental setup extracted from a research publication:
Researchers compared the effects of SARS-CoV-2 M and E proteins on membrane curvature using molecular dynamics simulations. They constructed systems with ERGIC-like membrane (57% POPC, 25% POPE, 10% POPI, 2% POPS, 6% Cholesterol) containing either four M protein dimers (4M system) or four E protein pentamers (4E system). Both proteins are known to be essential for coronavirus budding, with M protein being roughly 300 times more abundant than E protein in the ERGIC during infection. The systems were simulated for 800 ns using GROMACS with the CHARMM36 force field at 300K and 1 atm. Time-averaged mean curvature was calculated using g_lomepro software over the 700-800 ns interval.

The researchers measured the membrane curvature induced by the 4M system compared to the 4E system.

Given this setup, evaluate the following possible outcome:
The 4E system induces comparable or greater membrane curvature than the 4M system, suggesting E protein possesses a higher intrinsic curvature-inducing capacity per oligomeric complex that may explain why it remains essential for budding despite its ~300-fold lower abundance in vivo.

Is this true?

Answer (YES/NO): NO